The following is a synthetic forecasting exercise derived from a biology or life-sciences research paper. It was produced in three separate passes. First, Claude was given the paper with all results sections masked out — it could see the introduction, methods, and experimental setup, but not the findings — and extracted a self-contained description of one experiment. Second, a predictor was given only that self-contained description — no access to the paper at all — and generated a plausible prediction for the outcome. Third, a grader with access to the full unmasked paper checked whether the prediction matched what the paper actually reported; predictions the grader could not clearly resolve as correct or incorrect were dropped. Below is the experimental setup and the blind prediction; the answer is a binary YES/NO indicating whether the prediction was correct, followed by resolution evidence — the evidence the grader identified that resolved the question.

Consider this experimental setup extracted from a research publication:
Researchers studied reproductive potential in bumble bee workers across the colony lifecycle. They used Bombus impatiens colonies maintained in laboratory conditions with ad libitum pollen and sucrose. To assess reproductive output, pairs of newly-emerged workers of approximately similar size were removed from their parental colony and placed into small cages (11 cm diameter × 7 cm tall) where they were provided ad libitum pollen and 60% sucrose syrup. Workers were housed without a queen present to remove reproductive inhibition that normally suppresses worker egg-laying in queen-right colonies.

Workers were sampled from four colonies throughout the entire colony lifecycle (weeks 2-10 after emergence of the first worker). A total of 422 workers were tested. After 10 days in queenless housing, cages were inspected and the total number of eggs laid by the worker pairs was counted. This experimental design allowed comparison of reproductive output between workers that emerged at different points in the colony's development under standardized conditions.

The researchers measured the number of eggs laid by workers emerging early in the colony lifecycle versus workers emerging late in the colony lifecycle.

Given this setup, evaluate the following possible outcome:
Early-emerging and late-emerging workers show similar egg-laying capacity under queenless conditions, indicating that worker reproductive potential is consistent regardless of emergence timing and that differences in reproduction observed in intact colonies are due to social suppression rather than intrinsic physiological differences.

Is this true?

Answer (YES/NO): NO